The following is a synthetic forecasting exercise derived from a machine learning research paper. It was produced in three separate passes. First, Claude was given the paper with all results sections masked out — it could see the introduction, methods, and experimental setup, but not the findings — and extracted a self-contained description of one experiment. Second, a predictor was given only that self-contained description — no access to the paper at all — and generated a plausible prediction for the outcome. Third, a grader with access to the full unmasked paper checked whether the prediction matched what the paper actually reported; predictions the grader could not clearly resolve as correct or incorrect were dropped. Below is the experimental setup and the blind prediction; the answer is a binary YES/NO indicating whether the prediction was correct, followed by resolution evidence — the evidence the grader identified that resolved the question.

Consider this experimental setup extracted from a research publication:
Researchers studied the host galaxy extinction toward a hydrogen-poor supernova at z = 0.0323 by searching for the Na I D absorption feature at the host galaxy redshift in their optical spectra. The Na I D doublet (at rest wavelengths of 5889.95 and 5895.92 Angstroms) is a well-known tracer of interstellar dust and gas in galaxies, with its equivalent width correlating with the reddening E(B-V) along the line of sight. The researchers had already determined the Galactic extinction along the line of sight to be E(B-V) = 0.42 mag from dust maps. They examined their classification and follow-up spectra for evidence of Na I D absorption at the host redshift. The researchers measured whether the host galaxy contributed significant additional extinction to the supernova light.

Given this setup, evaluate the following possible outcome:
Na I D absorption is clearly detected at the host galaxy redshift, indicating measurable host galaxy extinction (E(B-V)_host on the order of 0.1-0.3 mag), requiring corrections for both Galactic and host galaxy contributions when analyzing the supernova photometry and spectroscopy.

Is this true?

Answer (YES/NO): NO